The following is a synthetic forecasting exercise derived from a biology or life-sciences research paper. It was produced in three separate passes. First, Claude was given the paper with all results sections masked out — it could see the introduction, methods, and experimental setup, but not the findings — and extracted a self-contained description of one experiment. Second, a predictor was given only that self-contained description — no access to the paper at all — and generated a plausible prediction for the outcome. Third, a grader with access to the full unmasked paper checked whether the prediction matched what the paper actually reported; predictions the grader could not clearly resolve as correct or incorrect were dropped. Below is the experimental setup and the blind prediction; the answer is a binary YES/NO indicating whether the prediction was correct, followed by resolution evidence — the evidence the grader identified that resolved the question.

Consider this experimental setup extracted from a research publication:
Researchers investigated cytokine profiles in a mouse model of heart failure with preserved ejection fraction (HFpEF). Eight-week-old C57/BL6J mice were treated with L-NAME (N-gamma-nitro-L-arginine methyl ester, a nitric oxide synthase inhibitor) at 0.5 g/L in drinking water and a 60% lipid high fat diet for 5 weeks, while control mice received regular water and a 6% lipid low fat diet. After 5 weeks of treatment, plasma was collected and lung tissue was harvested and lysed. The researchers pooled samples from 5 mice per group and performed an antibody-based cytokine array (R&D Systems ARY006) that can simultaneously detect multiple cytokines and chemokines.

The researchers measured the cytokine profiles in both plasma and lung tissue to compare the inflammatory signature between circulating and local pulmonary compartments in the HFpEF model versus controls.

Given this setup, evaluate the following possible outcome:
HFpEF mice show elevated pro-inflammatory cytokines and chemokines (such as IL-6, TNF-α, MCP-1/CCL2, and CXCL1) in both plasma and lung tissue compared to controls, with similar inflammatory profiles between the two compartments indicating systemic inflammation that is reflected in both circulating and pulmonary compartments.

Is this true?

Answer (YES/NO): NO